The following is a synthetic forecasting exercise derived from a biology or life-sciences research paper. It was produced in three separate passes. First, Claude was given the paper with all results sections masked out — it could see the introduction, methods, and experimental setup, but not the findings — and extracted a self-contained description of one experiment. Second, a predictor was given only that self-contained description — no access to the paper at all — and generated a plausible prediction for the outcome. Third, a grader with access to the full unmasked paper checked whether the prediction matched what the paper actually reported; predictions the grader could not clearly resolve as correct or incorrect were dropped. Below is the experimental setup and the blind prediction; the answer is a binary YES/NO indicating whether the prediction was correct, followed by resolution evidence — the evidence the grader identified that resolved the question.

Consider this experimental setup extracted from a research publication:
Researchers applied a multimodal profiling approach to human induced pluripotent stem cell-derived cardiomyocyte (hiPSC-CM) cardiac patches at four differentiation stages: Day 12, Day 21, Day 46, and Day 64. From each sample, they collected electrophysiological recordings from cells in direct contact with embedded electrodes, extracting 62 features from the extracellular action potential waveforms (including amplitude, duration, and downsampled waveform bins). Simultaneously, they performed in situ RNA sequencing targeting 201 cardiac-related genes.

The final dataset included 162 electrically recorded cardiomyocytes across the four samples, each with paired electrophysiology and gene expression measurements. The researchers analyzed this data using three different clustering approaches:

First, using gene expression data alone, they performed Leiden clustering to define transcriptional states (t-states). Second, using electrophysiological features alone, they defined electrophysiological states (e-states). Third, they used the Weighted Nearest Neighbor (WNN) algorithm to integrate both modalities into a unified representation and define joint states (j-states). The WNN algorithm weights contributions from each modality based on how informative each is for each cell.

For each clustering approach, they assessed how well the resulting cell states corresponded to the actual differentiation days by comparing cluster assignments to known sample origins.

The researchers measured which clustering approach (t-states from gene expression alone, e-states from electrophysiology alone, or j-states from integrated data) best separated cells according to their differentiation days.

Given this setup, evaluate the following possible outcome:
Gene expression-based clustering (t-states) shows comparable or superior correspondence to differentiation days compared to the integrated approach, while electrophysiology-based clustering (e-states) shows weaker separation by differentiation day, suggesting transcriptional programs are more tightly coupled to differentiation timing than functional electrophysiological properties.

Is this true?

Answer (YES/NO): NO